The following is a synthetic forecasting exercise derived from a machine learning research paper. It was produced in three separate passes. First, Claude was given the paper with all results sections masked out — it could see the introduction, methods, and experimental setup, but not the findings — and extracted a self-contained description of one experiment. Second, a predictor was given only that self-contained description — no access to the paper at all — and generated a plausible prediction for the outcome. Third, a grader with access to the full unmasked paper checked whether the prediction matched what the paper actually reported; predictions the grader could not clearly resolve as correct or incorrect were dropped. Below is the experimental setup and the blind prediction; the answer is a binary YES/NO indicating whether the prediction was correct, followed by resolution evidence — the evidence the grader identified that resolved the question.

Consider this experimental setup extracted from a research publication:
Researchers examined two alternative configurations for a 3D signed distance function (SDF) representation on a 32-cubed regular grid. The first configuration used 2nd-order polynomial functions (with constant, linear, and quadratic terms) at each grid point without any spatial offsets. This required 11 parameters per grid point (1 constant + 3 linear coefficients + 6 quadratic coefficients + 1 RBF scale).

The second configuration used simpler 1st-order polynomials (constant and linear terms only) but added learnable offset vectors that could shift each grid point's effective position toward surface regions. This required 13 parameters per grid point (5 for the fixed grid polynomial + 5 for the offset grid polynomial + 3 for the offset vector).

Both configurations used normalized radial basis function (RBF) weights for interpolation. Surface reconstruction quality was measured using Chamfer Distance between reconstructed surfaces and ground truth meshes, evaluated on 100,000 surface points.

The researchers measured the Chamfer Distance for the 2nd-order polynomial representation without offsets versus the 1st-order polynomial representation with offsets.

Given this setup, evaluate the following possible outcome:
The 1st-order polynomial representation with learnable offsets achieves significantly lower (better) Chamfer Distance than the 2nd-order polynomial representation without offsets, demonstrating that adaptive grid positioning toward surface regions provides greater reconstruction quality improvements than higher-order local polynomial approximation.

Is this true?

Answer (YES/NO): YES